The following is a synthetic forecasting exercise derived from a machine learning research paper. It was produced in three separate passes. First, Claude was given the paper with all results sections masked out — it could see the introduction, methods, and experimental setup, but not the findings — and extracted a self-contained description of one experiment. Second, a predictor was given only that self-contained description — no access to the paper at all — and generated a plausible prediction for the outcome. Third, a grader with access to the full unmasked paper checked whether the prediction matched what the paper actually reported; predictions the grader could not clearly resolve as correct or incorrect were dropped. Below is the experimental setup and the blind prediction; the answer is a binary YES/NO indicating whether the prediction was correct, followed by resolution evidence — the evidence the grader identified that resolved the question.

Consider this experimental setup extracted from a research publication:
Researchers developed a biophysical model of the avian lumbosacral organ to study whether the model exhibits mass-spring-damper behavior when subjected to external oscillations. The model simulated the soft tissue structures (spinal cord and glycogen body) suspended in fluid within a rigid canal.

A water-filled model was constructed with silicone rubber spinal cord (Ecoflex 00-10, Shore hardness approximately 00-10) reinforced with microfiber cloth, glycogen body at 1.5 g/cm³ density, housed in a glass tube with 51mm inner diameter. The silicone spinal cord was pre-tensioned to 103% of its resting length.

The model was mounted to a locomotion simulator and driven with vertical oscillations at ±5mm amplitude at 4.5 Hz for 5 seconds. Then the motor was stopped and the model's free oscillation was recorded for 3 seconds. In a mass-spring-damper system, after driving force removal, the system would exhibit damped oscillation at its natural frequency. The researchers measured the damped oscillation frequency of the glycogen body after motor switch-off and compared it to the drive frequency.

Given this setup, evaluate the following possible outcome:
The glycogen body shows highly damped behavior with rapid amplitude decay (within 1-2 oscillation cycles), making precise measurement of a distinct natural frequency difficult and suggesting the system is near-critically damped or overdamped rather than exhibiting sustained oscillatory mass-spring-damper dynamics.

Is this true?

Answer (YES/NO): NO